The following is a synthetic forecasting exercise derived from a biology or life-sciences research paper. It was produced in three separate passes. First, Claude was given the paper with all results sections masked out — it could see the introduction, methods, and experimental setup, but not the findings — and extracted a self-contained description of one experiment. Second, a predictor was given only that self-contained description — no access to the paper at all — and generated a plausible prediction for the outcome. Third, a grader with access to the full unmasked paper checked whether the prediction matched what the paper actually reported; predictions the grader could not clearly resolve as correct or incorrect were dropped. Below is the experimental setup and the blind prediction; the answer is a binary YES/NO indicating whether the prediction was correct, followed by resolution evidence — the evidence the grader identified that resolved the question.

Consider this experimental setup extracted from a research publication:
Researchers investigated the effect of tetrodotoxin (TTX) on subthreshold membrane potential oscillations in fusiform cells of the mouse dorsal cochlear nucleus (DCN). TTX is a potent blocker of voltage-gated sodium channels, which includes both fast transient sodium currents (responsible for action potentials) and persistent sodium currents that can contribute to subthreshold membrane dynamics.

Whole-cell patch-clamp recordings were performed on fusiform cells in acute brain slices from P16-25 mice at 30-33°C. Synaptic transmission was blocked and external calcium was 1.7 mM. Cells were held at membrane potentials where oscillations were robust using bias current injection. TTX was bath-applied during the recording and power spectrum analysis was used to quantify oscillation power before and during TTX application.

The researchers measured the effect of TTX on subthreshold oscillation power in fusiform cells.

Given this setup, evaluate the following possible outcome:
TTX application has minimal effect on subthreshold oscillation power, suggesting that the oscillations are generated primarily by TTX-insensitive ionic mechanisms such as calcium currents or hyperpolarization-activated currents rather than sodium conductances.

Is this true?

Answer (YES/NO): NO